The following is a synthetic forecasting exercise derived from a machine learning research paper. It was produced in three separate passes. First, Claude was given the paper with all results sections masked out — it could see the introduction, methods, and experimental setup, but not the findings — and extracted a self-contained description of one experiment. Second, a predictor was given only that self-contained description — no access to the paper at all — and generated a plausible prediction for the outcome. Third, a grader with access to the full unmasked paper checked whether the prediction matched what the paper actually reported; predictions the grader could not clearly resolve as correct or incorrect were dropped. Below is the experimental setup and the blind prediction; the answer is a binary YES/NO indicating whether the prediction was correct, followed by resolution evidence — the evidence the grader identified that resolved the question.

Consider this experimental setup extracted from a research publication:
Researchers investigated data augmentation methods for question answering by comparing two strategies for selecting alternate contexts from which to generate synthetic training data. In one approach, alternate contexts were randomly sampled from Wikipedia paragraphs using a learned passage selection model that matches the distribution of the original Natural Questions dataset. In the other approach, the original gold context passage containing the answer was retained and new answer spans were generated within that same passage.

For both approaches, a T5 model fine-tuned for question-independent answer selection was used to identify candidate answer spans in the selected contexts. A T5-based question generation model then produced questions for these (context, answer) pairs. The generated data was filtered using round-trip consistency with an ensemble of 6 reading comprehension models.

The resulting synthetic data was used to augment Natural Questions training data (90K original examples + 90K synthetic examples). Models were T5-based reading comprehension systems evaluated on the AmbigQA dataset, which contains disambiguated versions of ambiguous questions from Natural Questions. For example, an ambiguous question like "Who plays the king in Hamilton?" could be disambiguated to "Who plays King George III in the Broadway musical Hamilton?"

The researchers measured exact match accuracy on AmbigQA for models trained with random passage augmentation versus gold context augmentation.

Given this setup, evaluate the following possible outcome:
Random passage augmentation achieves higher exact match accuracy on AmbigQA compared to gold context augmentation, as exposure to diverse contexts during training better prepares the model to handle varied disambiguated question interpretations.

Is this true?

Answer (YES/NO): YES